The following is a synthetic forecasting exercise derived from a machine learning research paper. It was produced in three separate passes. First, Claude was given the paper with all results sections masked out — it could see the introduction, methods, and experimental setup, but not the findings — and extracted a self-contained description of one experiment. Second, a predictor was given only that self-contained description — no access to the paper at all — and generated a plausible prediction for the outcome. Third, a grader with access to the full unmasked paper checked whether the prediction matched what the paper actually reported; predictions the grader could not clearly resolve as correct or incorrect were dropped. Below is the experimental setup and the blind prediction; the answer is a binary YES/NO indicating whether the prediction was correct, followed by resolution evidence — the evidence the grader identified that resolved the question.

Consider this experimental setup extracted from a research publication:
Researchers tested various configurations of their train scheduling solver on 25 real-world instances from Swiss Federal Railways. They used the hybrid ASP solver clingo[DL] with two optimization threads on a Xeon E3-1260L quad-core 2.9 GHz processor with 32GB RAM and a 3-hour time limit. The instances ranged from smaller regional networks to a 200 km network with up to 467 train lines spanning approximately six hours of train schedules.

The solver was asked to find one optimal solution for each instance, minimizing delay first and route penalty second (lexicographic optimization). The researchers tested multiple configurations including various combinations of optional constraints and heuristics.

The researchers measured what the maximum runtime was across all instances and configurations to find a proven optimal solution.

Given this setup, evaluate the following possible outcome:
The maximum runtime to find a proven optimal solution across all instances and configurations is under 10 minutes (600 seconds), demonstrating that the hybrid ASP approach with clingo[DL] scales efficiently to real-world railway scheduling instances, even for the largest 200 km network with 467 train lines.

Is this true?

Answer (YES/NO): YES